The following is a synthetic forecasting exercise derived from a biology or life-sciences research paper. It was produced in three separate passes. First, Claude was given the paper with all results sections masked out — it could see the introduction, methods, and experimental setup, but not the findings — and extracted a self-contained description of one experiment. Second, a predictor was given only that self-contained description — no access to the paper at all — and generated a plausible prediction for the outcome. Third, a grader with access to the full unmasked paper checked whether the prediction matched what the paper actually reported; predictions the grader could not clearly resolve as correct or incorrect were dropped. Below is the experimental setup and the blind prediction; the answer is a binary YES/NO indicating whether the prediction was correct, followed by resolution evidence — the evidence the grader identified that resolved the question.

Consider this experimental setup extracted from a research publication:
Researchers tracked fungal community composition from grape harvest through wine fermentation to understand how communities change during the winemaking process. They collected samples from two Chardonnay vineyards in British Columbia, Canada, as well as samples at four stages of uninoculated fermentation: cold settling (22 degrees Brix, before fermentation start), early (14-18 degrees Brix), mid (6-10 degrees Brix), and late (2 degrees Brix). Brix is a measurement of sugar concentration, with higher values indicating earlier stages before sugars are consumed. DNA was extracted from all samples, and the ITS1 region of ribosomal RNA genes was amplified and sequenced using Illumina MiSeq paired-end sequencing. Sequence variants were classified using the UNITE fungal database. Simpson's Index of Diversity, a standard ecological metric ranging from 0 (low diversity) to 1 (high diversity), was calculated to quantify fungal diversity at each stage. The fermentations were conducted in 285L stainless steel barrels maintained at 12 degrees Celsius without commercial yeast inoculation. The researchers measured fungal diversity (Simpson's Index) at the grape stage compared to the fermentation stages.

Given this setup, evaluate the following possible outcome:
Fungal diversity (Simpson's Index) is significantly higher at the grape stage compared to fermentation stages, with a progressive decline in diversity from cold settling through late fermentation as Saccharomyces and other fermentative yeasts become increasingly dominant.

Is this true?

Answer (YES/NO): NO